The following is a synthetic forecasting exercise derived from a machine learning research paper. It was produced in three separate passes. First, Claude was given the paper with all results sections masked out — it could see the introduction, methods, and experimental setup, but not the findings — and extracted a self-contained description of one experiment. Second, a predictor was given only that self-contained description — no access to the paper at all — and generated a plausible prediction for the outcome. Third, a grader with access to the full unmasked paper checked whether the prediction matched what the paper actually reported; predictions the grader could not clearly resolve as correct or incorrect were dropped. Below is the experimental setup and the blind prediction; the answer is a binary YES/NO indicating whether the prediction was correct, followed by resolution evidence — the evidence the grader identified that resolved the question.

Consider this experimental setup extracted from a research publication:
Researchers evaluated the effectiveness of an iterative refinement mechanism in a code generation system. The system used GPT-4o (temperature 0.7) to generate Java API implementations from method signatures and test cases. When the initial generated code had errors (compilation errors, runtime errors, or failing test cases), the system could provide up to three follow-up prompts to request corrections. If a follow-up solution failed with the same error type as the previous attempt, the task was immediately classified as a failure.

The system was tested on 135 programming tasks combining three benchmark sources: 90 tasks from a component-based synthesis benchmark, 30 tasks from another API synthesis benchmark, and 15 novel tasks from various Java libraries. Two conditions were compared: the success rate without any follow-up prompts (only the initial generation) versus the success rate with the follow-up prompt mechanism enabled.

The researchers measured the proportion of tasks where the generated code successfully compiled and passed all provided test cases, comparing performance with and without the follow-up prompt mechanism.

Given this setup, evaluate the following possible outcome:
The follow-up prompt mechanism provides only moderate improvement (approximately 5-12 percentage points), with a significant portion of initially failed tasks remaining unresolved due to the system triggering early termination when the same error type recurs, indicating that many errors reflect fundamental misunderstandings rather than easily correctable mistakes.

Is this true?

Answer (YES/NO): NO